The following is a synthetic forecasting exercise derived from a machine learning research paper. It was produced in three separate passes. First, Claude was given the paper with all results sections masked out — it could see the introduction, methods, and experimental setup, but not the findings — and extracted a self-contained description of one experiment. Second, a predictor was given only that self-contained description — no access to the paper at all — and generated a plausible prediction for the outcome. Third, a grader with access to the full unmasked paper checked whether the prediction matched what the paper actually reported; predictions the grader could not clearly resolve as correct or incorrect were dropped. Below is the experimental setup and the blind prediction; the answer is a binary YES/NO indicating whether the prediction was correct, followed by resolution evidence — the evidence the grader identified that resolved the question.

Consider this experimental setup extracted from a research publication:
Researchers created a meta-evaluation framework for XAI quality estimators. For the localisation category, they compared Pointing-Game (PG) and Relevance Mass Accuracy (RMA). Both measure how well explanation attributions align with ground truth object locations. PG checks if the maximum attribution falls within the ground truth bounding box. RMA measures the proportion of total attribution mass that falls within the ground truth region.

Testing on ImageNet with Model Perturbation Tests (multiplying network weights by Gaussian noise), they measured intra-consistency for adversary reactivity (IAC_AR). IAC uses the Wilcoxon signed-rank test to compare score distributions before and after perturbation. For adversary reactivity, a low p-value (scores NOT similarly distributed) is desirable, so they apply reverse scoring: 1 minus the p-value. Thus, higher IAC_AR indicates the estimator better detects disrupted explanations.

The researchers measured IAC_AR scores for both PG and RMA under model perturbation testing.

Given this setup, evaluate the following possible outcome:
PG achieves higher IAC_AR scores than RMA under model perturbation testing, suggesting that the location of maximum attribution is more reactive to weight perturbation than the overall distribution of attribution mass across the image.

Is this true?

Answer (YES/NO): NO